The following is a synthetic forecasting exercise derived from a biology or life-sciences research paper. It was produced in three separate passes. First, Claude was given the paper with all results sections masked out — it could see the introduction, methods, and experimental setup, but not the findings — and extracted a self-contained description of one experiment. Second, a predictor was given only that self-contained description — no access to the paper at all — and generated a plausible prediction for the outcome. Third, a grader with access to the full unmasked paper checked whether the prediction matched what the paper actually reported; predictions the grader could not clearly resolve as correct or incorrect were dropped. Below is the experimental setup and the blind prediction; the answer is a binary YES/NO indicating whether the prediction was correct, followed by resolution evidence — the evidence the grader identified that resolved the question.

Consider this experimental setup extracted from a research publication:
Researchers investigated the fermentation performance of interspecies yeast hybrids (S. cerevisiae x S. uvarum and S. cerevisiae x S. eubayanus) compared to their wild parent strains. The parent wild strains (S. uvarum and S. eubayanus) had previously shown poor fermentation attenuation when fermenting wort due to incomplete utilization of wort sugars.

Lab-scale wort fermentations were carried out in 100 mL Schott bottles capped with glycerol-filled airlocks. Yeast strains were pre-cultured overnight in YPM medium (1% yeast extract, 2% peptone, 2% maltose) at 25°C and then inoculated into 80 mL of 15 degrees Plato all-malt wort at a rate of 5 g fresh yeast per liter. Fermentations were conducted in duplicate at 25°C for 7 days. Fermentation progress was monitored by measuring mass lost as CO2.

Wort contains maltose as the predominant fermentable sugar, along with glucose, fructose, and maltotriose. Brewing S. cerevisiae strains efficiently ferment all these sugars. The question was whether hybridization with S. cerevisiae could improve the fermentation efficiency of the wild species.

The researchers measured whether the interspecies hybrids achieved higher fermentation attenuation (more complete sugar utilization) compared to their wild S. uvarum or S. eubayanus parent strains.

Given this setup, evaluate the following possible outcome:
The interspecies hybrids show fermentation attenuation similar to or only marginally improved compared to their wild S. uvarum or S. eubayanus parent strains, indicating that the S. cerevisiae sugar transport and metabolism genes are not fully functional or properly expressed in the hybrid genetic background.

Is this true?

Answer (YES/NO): NO